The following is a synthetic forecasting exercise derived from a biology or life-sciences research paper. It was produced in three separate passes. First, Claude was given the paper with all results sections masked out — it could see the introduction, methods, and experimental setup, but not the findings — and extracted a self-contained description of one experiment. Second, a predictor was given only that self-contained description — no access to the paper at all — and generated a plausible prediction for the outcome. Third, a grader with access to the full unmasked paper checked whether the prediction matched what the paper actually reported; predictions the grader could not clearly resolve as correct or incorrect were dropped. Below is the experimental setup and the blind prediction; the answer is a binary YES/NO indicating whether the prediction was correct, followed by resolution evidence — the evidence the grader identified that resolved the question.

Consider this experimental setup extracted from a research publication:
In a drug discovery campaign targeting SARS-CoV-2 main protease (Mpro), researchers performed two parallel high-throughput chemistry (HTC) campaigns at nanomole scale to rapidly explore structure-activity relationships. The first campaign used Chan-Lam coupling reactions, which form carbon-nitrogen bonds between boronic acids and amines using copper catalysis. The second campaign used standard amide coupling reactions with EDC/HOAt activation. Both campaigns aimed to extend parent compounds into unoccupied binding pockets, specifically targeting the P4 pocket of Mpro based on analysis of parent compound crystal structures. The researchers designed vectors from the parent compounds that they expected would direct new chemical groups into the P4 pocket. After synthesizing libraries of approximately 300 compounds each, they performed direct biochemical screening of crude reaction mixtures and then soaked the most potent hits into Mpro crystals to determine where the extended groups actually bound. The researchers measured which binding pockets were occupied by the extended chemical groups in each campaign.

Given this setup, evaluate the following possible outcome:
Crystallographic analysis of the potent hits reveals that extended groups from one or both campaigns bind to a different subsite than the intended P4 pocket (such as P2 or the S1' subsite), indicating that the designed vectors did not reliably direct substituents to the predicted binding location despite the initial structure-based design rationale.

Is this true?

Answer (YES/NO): YES